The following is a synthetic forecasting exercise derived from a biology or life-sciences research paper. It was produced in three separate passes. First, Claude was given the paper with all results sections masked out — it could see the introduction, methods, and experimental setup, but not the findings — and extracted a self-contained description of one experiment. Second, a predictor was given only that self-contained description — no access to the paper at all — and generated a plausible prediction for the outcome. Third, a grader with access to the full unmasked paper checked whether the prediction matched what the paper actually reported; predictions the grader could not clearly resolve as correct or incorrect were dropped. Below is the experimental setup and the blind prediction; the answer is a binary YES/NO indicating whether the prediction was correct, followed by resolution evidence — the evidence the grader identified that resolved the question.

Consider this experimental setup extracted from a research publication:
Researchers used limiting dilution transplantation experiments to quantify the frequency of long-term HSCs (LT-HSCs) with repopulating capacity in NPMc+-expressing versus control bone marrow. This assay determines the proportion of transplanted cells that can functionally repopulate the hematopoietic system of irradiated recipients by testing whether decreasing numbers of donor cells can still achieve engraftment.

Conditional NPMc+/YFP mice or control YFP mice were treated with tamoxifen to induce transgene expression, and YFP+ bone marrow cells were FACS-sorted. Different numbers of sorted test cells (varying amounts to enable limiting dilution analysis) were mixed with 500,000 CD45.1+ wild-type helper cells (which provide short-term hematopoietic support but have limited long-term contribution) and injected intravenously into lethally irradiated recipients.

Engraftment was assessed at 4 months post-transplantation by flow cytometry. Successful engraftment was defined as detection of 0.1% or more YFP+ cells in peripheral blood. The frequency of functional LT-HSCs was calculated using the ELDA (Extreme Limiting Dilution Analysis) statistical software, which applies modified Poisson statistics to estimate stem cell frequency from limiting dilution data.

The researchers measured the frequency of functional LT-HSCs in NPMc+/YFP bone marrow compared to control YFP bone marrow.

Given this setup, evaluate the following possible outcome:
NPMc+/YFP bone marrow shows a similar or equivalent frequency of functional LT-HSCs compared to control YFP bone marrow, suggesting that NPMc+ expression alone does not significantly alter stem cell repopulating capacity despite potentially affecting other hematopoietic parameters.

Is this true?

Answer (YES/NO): NO